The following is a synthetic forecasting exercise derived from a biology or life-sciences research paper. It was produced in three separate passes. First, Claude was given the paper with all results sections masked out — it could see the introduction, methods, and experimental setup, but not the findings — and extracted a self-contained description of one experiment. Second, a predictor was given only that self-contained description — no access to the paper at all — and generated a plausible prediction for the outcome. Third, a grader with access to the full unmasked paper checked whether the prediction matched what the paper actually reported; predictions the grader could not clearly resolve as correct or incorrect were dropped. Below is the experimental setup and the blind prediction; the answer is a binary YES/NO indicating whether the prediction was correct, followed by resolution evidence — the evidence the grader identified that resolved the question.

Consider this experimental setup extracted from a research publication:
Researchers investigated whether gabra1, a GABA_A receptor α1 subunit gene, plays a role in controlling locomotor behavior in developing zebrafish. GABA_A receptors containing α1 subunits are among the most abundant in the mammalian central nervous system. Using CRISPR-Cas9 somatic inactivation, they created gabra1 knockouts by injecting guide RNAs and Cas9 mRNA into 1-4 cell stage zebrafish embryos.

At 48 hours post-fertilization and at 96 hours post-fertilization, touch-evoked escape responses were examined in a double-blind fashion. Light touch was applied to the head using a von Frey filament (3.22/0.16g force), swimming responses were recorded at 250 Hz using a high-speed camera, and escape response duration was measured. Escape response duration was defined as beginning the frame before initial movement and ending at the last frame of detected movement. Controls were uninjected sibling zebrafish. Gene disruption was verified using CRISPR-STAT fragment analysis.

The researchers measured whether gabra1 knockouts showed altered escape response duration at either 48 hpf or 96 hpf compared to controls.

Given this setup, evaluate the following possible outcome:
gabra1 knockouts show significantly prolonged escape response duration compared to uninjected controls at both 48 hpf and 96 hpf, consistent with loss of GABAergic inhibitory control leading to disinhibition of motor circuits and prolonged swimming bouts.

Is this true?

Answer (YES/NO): NO